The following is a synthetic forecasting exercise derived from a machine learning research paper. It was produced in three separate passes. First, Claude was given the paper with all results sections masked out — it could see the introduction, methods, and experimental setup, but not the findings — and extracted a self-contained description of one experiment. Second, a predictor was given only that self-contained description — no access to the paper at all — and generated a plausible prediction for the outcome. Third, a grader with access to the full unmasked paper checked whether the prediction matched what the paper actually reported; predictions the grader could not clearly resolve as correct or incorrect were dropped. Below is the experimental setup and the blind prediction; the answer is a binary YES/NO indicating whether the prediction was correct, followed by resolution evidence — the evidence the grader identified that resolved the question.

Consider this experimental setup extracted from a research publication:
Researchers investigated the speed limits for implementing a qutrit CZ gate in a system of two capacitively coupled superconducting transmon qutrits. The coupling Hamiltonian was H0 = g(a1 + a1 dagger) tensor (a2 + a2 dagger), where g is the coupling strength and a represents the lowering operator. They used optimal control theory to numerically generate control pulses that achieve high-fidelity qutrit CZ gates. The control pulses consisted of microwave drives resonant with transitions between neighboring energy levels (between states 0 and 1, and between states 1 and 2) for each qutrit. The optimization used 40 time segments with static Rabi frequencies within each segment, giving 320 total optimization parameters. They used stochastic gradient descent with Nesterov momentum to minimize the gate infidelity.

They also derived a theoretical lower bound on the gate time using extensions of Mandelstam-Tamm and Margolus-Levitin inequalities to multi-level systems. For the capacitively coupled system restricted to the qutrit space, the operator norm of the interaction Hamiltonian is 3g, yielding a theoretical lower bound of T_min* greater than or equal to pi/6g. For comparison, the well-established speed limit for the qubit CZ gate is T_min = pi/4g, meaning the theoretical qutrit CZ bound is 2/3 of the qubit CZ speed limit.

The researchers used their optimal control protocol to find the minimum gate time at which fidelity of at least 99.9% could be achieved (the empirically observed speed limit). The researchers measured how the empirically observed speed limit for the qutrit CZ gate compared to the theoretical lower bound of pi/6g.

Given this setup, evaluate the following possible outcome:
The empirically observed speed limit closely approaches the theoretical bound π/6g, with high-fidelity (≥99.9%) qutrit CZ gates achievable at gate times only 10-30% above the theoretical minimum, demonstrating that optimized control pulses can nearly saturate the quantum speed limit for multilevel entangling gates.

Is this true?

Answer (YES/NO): NO